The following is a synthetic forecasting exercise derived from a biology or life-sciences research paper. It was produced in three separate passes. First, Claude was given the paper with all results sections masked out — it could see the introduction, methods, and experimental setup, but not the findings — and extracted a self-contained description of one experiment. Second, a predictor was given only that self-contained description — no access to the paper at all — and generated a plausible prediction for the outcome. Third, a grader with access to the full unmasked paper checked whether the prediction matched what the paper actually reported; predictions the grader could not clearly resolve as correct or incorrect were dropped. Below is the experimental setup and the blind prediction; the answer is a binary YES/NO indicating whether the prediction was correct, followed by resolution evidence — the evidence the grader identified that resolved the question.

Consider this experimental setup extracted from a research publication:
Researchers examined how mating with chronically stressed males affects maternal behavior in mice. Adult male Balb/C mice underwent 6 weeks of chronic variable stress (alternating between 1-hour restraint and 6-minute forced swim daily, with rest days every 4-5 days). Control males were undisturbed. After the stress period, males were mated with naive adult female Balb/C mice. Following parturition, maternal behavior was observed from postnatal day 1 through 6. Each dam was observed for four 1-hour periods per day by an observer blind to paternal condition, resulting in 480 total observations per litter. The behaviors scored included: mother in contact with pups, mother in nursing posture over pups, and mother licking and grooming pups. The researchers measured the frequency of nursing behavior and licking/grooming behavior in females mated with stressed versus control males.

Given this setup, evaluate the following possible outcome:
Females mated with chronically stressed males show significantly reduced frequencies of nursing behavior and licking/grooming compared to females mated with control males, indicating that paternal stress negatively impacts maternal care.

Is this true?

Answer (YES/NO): NO